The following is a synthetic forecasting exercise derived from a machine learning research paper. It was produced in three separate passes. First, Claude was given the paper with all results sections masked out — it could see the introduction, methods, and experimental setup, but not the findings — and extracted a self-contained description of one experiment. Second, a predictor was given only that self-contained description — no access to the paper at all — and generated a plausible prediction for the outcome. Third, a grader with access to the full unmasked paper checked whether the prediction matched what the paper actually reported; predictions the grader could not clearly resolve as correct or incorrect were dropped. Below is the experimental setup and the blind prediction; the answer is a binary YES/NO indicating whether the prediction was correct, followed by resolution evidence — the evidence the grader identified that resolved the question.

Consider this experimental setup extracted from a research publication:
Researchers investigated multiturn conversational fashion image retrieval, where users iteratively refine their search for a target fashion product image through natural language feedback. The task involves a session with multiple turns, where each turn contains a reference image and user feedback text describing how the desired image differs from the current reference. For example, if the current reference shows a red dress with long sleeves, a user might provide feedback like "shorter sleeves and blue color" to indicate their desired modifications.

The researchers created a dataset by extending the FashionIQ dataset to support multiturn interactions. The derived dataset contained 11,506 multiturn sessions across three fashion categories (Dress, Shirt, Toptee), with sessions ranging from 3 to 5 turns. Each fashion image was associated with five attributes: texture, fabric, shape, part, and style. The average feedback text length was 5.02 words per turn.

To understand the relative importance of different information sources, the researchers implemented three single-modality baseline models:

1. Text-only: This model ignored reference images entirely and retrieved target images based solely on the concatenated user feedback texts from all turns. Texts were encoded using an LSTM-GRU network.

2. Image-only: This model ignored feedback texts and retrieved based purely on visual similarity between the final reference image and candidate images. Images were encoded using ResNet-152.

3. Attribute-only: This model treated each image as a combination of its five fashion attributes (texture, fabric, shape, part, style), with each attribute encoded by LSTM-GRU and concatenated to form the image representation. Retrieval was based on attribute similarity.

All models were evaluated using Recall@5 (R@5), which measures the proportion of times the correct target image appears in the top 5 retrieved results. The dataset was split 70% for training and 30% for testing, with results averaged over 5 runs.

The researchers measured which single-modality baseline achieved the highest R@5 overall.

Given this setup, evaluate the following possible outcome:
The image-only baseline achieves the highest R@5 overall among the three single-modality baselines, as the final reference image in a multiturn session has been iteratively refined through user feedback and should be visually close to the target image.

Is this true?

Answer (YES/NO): YES